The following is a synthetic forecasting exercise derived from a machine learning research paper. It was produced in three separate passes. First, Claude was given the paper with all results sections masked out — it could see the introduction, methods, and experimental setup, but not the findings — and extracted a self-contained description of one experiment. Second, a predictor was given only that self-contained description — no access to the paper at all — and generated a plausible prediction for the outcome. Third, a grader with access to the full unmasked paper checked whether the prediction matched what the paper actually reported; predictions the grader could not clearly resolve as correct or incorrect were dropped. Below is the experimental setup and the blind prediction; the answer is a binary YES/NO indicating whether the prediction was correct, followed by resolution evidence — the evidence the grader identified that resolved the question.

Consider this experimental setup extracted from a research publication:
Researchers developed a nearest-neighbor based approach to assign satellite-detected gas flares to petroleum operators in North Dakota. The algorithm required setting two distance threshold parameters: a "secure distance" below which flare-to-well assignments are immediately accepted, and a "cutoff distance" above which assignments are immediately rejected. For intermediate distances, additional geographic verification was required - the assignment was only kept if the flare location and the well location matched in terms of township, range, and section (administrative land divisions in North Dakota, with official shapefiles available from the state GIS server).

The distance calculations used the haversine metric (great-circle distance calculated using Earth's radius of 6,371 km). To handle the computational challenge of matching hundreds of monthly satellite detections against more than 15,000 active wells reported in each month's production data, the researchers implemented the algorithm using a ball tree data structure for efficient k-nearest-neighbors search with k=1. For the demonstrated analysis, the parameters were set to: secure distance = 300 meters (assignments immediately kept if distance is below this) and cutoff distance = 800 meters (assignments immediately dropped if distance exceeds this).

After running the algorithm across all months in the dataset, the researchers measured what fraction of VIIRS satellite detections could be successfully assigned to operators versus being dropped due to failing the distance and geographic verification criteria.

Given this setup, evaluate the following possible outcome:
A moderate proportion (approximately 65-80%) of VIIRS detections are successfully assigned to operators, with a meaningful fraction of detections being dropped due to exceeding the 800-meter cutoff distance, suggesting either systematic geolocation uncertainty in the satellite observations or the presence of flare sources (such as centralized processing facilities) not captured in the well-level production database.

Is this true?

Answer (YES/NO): NO